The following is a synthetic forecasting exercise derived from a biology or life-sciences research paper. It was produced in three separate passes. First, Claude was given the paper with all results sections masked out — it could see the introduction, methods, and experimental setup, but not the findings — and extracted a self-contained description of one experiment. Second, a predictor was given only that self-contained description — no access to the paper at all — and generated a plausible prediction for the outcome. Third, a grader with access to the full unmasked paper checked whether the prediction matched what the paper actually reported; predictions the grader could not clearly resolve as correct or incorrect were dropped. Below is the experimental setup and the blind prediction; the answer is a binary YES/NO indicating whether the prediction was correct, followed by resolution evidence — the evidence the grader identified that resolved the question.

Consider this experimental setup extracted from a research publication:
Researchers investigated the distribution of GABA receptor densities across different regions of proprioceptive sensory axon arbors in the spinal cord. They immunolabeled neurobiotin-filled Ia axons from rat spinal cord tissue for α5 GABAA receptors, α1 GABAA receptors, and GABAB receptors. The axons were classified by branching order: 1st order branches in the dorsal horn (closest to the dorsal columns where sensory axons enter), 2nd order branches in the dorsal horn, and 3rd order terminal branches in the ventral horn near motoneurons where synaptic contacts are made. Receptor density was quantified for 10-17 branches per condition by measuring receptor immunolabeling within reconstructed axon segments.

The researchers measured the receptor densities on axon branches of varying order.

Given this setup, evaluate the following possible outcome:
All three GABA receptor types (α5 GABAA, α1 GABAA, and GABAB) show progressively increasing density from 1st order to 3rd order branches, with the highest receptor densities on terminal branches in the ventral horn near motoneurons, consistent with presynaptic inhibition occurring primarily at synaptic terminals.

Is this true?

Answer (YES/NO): NO